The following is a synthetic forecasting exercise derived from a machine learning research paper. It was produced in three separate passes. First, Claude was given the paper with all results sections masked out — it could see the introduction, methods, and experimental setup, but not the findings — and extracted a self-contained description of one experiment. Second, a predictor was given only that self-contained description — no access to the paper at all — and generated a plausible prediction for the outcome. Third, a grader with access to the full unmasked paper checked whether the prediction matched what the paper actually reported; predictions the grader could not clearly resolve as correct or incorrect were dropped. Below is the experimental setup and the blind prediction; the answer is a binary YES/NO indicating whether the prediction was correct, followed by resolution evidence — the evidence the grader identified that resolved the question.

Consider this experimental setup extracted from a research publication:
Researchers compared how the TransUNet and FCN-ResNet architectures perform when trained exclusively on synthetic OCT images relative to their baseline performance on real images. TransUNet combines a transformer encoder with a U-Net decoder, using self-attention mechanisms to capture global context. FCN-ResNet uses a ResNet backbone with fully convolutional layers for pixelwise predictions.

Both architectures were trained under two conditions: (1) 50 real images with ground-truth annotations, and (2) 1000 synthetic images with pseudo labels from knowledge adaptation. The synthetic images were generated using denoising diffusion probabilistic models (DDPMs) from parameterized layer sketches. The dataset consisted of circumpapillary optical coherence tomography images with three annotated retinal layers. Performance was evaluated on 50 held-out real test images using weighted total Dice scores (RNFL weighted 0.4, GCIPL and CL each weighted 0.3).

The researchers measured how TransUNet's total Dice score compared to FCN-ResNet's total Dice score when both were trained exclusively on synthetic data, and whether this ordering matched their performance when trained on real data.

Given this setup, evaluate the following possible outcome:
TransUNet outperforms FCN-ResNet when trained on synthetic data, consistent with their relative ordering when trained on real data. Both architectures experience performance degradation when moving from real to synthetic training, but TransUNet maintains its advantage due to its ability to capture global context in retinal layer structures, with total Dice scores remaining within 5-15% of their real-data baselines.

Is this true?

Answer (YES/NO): NO